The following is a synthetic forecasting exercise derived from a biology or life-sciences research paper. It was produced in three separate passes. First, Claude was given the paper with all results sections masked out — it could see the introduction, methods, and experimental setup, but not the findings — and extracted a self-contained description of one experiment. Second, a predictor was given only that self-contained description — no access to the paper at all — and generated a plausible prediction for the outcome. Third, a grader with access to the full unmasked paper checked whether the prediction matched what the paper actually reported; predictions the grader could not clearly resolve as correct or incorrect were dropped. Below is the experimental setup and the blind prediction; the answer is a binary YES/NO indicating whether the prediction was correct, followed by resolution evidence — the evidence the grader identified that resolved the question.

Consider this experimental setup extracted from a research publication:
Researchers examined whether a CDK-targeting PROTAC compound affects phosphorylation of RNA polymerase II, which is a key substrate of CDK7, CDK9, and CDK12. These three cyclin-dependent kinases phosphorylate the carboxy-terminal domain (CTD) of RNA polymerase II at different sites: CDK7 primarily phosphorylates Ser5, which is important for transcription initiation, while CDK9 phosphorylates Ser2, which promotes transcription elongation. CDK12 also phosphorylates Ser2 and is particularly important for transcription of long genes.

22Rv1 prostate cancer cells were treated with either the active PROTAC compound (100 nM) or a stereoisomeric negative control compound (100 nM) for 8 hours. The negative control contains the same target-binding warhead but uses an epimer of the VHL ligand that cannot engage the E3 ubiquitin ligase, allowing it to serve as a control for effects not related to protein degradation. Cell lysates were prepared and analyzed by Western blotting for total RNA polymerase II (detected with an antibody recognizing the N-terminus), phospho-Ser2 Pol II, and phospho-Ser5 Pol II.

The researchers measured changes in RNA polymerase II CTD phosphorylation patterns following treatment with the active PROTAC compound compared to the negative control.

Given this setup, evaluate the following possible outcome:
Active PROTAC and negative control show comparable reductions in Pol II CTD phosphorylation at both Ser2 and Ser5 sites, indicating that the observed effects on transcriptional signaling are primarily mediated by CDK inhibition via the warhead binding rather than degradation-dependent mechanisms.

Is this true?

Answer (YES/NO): NO